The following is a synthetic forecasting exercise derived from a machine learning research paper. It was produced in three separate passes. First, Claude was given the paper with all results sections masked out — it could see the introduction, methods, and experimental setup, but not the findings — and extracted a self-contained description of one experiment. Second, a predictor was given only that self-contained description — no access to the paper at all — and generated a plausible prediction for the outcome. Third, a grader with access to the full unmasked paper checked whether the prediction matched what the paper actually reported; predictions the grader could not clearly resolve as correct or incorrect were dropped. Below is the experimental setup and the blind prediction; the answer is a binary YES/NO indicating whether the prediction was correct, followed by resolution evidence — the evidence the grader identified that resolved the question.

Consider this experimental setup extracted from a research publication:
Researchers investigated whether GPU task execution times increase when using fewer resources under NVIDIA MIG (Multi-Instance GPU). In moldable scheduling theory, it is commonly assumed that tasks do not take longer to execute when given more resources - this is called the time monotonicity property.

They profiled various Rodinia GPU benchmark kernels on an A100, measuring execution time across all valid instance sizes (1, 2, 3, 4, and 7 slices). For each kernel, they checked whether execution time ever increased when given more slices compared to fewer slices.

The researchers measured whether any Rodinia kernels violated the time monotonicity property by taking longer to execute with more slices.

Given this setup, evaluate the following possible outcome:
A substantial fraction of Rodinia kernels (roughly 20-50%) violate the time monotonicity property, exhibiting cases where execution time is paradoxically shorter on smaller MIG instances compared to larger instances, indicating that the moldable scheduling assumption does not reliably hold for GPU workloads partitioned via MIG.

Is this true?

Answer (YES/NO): NO